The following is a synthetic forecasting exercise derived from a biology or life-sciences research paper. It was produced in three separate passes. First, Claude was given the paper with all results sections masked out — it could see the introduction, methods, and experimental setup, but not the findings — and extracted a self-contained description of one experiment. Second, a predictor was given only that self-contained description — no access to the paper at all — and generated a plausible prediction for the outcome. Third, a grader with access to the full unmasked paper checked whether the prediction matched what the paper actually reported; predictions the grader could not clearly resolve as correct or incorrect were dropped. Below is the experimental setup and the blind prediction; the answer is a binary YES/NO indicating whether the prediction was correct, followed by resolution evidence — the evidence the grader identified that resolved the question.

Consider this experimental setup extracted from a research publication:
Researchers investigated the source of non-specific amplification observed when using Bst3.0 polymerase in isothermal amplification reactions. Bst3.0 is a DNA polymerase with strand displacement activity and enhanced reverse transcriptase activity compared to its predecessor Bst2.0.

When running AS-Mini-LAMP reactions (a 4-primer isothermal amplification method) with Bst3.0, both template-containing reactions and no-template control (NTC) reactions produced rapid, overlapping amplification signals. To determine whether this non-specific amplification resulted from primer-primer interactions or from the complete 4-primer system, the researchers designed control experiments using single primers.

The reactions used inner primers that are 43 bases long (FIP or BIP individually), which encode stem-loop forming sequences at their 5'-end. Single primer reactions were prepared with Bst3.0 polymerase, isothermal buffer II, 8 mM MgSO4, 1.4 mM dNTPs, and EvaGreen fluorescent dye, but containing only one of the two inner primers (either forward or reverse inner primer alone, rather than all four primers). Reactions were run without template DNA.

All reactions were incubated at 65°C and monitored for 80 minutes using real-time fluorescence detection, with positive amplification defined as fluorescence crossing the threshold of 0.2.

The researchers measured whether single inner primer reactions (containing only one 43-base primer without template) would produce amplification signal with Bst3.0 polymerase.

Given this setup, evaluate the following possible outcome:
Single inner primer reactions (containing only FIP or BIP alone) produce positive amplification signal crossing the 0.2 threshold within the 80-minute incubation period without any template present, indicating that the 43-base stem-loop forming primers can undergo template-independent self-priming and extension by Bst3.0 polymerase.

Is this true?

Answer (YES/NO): YES